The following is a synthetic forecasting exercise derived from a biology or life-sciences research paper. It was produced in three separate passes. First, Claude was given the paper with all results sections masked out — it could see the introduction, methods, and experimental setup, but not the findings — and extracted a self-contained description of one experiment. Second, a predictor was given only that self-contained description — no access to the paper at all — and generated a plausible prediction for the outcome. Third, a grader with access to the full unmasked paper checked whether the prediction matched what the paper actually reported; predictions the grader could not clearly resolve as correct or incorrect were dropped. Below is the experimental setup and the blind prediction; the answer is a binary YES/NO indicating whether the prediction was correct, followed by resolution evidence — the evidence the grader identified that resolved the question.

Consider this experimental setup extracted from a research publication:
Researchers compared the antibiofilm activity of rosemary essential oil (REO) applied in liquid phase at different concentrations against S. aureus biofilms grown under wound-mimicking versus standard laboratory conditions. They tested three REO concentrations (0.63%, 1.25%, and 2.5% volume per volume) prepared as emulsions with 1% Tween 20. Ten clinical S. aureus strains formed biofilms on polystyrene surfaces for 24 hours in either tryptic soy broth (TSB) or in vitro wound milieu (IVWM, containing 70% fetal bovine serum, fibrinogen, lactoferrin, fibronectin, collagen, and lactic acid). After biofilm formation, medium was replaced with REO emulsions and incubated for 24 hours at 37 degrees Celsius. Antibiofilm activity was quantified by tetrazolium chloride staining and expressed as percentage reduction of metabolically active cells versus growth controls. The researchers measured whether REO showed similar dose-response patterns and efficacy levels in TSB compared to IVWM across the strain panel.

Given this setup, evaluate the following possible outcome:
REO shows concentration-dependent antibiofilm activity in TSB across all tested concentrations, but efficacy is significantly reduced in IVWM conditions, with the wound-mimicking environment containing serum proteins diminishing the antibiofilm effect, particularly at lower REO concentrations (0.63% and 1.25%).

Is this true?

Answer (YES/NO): YES